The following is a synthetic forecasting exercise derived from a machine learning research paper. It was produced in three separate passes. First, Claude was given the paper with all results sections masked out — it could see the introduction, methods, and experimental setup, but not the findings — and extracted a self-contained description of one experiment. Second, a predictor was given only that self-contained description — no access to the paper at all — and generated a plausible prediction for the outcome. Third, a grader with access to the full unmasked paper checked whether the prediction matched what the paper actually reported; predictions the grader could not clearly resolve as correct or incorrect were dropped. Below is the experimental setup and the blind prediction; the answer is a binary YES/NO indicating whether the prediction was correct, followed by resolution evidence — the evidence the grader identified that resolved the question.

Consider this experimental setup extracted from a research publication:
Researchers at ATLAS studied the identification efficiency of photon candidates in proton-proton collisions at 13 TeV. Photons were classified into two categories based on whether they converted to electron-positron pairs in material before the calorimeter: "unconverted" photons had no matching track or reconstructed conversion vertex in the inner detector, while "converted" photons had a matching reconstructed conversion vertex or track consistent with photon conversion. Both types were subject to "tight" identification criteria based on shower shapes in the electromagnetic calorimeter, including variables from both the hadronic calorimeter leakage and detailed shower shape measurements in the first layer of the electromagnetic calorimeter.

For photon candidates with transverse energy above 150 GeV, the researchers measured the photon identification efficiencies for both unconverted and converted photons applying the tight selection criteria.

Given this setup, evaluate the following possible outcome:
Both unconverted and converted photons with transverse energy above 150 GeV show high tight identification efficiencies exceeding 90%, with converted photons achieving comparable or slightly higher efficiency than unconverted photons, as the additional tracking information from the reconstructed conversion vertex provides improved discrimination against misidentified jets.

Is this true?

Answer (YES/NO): YES